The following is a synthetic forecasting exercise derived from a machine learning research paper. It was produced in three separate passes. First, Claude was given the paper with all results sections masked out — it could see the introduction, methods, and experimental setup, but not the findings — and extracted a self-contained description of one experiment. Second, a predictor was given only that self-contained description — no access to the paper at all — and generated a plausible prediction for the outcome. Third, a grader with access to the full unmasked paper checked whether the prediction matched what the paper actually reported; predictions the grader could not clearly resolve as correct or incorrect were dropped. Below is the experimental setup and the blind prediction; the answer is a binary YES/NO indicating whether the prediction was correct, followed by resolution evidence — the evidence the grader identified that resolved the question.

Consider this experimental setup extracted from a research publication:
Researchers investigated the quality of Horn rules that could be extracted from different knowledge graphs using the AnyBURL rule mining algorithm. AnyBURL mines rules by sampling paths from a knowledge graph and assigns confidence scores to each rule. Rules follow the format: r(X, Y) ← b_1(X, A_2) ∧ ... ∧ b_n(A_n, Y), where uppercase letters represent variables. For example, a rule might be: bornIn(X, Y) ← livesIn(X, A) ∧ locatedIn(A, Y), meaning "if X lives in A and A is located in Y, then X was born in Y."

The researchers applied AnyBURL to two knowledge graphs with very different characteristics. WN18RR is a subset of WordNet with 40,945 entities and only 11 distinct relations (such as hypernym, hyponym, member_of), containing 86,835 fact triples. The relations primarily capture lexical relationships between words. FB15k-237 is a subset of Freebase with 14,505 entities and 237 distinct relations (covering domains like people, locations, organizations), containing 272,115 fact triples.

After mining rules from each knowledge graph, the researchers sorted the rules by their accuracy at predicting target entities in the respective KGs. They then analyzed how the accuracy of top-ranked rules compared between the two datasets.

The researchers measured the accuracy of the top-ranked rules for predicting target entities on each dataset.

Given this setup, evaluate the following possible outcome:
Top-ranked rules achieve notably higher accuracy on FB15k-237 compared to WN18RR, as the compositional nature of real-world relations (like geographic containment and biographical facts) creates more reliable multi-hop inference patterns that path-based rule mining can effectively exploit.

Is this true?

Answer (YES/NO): NO